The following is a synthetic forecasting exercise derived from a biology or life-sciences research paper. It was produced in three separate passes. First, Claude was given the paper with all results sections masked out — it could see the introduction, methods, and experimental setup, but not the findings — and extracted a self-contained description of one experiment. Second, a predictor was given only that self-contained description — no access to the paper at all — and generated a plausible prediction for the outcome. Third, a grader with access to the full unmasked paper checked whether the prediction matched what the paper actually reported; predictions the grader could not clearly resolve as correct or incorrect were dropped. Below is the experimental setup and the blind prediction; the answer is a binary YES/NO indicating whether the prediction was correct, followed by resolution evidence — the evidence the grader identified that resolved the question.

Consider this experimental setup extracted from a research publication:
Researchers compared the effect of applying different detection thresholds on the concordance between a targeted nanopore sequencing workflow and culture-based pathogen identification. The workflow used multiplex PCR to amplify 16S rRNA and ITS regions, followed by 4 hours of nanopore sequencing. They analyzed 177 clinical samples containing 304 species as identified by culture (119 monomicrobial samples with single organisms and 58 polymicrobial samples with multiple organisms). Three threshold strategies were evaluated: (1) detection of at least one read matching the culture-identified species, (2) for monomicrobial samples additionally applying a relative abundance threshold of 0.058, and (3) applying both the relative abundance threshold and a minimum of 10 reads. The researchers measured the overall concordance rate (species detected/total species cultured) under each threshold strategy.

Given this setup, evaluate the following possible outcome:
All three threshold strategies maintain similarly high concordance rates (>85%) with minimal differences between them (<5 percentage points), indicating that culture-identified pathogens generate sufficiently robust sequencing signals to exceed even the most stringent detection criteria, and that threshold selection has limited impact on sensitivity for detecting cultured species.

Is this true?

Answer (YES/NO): NO